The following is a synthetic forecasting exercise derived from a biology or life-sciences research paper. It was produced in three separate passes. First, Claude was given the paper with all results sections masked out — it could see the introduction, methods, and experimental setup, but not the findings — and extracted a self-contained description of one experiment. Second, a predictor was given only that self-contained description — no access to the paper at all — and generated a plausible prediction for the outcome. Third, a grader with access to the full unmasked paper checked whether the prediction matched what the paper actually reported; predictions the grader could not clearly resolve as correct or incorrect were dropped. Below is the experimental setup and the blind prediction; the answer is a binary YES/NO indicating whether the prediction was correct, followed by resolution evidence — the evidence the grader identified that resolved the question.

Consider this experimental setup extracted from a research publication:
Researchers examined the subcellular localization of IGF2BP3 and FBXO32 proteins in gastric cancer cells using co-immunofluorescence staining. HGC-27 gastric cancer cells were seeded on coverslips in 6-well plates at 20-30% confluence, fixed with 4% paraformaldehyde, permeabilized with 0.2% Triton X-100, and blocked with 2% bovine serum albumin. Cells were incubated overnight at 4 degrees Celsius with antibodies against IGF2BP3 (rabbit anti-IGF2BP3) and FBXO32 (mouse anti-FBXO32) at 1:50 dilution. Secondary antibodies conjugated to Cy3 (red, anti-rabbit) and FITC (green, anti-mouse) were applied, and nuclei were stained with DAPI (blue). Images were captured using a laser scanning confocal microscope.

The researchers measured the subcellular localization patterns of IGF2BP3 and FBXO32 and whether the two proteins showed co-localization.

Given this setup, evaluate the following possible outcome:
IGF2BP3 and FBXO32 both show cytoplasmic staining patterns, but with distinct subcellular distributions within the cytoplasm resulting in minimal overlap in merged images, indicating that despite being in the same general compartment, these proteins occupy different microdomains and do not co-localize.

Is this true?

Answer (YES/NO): NO